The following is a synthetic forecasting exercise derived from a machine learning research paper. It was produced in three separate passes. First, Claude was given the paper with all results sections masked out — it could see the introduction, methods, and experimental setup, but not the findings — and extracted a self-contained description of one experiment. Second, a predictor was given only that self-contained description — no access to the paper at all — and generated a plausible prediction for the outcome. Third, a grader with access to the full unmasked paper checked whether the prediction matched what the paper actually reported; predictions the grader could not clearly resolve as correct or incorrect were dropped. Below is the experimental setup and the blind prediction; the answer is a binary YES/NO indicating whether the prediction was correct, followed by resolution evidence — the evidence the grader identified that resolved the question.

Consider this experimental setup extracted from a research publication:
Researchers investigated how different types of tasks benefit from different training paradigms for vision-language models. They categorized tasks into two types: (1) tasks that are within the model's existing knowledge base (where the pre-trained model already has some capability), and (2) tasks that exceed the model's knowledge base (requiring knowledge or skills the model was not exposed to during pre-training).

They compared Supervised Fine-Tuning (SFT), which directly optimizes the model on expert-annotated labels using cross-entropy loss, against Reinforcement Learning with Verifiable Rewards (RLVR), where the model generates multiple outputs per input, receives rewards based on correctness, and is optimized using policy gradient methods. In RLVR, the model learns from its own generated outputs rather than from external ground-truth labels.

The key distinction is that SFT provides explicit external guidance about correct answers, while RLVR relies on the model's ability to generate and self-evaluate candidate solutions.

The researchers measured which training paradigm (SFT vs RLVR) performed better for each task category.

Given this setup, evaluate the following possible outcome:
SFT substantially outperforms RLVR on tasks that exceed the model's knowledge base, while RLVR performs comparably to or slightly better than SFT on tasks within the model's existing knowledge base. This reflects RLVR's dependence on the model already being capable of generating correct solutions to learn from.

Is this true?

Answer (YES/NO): YES